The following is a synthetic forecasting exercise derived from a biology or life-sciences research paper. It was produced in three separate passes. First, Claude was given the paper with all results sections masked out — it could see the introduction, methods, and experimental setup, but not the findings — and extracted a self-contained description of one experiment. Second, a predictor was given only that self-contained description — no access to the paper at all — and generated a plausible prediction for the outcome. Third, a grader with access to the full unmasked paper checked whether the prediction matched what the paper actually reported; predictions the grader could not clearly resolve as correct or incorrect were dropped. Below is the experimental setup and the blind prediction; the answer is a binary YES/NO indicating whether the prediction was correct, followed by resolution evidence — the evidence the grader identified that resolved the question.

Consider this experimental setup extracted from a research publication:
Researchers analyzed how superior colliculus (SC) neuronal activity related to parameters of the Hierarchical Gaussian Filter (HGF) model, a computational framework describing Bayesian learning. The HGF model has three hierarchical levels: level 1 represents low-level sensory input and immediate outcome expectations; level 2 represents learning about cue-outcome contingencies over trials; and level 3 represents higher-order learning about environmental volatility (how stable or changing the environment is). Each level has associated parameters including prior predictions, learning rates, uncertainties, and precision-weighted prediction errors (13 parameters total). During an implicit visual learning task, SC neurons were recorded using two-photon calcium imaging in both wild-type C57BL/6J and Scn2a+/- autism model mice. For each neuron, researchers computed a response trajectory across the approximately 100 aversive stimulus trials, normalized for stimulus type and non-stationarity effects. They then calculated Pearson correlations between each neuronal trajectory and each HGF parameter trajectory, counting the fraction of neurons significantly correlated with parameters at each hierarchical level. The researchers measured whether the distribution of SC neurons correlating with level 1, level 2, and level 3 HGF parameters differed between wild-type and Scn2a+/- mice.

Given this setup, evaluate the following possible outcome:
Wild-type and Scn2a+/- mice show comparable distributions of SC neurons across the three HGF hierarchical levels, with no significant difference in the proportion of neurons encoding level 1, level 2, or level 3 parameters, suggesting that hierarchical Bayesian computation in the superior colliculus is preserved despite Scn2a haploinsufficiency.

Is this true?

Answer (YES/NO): NO